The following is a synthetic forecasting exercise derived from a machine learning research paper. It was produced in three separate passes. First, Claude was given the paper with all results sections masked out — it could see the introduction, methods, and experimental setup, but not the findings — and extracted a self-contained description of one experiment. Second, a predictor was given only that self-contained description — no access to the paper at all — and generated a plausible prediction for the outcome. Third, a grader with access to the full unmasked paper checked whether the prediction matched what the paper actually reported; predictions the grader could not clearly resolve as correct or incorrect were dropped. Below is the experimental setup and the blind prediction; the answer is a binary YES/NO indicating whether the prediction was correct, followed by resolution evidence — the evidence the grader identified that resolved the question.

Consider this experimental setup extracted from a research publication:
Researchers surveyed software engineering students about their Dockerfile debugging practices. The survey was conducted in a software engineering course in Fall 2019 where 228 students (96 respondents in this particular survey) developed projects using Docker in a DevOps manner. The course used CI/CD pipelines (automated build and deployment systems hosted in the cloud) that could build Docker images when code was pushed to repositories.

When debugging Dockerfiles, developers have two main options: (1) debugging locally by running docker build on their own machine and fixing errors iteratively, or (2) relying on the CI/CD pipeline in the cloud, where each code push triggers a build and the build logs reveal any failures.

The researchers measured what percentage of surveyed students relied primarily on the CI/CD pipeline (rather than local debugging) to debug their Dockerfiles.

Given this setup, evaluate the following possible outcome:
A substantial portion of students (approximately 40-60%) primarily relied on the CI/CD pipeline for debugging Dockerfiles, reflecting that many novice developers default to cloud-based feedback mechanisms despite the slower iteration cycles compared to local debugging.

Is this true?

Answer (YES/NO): NO